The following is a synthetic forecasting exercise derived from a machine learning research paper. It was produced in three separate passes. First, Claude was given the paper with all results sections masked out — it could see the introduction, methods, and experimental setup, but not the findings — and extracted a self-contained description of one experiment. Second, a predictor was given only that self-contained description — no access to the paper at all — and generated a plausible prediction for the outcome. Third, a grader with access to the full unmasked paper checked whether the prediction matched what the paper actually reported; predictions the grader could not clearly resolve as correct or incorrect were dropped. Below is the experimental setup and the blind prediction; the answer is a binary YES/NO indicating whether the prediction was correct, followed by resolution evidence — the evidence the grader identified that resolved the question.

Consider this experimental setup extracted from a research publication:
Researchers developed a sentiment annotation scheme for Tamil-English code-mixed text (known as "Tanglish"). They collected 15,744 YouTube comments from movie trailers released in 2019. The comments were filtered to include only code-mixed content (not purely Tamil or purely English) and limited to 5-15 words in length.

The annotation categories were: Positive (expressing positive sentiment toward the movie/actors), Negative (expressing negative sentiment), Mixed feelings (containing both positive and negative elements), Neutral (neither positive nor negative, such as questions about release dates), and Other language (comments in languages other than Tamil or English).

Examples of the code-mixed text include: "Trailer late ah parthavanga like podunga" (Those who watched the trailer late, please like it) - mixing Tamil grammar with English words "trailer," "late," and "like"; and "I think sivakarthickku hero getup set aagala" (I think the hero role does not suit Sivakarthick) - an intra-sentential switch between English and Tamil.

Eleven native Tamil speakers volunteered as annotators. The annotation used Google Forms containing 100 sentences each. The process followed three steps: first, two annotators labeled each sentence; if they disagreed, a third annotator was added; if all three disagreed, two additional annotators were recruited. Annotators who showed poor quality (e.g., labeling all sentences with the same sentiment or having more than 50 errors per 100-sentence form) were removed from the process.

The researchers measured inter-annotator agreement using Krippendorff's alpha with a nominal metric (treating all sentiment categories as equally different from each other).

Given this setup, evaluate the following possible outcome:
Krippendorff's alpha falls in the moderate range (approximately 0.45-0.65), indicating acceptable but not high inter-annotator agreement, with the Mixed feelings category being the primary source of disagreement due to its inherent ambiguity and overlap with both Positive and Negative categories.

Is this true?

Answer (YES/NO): NO